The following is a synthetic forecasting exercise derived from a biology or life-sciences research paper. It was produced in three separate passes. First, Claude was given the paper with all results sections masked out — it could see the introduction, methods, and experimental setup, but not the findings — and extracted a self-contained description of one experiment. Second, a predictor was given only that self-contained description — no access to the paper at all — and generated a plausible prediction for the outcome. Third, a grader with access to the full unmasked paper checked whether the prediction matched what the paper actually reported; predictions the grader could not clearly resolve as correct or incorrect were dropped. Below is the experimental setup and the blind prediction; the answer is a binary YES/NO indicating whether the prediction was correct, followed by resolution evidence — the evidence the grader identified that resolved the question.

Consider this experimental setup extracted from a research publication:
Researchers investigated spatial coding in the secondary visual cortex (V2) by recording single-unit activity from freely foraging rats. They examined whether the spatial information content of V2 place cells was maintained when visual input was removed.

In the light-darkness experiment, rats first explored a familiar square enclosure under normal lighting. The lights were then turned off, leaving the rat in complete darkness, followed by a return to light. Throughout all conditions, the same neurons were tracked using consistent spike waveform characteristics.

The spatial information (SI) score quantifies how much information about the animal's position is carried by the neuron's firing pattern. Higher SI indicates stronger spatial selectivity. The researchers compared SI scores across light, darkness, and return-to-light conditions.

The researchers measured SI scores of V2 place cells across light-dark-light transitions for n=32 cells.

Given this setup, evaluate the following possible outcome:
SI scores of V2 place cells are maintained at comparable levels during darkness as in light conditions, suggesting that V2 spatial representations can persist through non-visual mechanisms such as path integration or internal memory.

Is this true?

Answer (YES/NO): YES